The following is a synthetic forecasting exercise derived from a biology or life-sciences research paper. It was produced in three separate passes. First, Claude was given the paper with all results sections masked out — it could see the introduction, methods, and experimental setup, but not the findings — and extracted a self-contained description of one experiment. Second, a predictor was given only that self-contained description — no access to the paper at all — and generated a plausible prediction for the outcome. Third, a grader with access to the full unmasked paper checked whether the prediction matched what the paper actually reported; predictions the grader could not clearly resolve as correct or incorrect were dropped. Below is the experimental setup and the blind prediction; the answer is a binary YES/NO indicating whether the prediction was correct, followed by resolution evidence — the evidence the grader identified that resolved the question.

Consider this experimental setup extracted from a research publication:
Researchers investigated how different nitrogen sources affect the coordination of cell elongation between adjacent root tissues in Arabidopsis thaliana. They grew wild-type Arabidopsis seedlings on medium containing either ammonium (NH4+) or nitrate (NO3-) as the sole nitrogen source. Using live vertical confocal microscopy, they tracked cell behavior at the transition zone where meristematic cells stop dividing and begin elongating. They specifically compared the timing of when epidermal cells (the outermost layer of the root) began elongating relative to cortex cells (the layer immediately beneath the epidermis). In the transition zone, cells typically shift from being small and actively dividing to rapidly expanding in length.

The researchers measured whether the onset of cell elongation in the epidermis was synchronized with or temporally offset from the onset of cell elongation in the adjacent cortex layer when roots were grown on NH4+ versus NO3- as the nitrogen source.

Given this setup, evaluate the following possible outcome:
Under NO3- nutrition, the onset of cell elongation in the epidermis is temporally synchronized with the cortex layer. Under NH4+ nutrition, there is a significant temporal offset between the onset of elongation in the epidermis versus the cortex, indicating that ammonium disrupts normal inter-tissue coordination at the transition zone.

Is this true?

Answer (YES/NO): YES